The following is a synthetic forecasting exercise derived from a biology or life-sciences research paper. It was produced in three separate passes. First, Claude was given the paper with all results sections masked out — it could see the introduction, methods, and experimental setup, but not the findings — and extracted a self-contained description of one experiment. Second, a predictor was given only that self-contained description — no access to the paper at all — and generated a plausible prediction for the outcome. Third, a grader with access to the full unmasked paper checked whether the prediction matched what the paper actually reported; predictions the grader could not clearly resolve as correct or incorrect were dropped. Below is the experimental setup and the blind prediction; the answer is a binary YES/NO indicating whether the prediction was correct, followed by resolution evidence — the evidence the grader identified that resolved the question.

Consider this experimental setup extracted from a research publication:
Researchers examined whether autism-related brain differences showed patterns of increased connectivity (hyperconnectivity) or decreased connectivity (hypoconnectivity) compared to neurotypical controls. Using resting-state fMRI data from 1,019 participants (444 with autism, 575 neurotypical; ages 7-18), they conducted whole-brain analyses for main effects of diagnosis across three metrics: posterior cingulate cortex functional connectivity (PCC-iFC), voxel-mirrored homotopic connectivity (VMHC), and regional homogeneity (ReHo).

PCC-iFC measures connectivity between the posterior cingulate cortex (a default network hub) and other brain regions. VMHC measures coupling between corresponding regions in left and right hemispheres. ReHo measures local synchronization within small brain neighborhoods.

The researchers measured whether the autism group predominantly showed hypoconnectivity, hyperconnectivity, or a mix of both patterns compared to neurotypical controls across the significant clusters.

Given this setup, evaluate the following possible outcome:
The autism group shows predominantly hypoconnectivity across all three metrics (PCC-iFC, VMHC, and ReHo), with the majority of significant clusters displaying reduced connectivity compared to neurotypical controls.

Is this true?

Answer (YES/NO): YES